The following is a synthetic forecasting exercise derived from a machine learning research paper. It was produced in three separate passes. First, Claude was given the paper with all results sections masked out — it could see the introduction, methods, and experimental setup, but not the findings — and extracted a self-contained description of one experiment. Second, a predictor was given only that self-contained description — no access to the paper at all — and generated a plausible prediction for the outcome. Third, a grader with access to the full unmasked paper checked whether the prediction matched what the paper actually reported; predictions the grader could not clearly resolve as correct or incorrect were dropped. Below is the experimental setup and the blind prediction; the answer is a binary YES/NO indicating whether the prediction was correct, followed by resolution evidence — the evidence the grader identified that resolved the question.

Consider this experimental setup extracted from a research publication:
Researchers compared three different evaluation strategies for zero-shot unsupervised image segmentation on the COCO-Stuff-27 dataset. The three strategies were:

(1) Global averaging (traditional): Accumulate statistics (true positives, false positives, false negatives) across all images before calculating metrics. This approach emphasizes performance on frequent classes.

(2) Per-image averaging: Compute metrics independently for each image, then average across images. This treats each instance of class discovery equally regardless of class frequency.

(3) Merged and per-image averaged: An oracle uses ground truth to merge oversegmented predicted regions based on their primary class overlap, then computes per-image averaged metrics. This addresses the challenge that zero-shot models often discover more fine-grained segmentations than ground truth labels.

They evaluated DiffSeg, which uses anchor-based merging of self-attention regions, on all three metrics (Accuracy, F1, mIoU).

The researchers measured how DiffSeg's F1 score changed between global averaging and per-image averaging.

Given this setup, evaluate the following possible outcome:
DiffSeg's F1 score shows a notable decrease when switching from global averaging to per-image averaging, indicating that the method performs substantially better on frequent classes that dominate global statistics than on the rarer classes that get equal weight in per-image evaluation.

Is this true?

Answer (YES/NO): NO